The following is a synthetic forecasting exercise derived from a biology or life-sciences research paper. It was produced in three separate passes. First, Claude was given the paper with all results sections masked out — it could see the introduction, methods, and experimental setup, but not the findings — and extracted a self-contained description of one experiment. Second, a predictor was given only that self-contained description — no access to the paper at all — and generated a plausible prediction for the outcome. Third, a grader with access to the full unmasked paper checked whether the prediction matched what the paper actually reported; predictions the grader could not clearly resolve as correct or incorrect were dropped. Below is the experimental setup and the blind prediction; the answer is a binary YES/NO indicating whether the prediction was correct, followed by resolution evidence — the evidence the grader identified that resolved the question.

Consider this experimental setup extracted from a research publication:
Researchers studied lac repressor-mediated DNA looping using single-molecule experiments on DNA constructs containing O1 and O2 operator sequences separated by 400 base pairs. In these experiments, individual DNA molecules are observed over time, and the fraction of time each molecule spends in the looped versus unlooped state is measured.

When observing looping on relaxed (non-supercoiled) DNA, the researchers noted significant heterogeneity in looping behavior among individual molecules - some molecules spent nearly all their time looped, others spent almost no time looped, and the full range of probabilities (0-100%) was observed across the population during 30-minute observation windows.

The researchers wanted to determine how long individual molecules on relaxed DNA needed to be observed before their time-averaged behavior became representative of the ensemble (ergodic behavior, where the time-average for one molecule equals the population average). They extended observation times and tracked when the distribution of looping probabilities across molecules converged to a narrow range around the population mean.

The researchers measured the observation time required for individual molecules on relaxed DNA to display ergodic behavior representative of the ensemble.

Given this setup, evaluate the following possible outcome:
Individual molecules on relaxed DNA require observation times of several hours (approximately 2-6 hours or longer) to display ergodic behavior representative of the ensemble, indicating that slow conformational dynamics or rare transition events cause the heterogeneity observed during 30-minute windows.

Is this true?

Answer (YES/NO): NO